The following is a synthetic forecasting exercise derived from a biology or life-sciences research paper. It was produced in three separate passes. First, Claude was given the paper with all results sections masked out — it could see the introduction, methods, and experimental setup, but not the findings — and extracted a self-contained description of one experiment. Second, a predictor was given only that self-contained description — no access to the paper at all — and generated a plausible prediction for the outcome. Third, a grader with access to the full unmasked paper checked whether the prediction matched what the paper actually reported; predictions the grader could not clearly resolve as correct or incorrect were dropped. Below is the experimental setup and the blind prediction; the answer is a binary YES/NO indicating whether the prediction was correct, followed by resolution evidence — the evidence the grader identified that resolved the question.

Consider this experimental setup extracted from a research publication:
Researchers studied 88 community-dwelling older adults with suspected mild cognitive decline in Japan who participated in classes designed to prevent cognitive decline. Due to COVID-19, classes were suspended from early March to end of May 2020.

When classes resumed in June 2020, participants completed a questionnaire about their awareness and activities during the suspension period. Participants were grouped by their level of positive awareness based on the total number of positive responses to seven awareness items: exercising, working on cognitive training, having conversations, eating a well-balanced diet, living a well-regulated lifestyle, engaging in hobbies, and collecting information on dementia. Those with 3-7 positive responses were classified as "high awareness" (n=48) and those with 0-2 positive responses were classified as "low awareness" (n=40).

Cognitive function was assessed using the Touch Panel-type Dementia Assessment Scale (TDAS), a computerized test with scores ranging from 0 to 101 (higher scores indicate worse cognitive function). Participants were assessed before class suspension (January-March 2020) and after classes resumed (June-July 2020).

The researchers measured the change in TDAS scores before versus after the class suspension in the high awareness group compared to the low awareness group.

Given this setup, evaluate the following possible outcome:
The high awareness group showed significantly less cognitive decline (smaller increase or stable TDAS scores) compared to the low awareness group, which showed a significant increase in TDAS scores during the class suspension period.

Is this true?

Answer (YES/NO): NO